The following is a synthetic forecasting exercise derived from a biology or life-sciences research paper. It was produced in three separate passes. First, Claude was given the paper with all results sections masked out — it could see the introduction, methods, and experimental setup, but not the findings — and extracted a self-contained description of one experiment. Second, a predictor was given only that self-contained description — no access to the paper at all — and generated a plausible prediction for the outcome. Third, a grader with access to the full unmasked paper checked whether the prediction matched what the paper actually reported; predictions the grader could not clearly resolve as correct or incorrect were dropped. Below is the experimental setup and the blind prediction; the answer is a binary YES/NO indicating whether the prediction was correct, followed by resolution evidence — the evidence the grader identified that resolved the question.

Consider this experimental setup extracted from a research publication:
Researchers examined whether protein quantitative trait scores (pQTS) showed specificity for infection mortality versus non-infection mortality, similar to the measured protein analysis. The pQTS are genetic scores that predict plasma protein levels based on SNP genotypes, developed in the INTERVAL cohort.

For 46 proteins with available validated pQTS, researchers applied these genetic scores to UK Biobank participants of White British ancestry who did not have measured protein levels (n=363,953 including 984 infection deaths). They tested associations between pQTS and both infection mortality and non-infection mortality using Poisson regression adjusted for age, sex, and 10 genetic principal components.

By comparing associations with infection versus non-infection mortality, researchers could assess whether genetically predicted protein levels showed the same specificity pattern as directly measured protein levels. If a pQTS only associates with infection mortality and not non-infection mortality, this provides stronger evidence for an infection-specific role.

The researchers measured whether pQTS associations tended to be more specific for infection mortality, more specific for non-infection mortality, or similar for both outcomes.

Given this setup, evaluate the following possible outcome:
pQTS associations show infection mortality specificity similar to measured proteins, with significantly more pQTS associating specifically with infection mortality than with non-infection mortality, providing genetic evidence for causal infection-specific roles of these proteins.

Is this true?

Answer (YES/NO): NO